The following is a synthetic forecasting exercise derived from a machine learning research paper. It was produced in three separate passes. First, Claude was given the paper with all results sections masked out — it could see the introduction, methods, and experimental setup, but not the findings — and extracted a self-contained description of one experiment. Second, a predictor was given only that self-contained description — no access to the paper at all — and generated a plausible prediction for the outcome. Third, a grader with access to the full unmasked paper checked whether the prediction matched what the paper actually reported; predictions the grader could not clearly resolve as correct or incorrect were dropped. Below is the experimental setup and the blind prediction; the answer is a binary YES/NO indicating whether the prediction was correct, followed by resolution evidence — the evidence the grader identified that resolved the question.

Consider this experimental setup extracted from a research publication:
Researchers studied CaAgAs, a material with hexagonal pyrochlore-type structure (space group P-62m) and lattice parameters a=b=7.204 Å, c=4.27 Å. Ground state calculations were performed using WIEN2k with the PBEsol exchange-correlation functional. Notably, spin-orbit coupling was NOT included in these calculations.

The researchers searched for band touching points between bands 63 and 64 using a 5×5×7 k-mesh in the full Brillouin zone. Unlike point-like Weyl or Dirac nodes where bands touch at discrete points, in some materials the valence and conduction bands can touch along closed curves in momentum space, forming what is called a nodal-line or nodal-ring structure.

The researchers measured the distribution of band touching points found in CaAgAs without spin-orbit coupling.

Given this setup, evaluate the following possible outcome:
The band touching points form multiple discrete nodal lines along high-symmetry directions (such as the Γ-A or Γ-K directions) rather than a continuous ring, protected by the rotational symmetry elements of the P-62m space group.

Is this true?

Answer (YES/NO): NO